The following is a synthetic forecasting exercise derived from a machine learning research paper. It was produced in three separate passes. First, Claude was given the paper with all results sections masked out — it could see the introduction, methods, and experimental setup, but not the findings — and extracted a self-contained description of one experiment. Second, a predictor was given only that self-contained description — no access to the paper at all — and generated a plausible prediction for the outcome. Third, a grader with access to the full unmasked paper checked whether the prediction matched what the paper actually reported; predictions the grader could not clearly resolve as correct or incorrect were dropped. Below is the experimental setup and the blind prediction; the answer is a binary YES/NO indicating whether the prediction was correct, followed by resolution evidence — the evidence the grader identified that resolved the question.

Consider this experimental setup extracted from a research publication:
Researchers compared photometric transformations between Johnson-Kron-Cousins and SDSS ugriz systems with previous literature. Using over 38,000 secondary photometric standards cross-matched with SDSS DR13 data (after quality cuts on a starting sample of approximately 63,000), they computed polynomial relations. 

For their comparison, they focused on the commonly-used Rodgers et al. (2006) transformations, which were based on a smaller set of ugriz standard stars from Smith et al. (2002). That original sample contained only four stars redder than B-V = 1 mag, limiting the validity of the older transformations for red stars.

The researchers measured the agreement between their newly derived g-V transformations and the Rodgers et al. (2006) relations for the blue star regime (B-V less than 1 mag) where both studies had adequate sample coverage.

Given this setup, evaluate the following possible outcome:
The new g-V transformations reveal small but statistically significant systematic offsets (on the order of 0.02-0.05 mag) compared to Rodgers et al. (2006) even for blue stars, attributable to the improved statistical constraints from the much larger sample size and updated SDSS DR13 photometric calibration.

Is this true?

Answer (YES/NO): NO